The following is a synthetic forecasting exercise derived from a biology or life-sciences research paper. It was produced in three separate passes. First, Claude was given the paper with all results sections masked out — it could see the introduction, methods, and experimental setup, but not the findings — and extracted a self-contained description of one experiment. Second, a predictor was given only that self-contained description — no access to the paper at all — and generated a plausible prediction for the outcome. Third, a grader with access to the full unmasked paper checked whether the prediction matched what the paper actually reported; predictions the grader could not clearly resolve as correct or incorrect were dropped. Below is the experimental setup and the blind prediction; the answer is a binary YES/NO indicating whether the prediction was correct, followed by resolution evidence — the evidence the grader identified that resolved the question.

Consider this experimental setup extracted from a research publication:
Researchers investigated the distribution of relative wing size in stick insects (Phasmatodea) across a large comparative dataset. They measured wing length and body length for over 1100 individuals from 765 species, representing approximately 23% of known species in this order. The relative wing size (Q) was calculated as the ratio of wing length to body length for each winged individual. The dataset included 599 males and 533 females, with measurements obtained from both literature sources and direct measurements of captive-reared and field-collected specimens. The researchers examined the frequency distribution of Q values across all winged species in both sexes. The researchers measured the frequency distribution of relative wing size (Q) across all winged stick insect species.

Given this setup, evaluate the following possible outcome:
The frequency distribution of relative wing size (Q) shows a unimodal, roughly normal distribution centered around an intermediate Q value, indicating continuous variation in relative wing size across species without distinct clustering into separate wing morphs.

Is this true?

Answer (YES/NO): NO